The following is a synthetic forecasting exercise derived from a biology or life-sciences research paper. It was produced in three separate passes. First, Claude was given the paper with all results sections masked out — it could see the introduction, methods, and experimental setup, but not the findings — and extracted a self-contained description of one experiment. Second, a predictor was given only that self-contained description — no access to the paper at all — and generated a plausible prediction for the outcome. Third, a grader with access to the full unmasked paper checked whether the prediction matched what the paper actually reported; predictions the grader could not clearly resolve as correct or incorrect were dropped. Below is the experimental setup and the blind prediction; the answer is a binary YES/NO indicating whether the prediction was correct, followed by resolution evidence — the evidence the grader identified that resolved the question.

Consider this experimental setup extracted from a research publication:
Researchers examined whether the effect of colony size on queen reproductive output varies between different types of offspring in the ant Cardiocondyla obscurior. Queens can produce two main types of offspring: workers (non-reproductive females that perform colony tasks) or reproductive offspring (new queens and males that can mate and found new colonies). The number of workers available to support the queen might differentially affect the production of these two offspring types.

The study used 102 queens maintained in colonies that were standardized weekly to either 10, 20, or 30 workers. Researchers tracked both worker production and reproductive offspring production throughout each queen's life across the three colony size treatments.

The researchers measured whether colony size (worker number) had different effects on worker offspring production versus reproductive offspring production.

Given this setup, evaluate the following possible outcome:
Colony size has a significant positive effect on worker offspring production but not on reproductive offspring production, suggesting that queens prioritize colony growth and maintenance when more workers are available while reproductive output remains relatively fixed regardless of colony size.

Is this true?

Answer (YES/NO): NO